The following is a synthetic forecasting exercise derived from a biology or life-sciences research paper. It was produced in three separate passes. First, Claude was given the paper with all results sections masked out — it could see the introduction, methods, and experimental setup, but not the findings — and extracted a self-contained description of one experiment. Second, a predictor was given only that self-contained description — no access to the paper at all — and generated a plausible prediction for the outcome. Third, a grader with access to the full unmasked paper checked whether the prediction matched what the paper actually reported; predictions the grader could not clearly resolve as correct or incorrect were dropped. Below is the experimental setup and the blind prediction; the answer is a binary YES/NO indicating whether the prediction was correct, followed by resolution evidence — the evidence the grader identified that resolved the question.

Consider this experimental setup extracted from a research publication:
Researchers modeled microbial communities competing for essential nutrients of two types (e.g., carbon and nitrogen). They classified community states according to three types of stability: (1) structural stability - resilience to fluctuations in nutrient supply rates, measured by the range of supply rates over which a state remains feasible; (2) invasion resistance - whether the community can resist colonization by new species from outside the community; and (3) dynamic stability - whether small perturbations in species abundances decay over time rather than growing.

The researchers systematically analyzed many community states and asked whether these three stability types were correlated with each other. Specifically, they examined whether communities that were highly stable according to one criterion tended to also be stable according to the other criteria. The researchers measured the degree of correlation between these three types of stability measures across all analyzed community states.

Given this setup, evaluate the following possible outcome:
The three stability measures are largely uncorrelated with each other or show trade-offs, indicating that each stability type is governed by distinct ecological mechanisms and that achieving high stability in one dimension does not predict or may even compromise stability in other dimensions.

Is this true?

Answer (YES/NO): YES